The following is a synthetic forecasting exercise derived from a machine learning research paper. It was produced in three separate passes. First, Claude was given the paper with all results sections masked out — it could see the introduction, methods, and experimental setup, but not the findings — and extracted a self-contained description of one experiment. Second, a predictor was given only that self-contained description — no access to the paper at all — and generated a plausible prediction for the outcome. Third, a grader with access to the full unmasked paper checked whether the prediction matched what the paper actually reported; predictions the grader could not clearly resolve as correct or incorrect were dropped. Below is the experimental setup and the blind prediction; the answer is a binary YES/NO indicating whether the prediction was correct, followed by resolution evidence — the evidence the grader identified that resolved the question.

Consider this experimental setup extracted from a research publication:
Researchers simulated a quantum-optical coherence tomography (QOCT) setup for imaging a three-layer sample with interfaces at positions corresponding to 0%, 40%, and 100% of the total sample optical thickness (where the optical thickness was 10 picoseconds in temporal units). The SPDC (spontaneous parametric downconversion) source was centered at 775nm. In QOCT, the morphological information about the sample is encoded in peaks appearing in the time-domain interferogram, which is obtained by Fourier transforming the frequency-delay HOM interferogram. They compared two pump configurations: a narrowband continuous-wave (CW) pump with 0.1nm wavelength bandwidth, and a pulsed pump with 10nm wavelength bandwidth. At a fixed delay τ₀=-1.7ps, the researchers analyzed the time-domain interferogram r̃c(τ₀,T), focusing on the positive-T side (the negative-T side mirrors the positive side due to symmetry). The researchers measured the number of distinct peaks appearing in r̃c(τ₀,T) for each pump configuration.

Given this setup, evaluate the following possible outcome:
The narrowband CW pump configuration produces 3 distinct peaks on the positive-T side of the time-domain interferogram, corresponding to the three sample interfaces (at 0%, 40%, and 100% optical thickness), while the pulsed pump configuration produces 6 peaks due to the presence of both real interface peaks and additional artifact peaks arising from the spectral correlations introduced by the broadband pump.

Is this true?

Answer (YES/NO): NO